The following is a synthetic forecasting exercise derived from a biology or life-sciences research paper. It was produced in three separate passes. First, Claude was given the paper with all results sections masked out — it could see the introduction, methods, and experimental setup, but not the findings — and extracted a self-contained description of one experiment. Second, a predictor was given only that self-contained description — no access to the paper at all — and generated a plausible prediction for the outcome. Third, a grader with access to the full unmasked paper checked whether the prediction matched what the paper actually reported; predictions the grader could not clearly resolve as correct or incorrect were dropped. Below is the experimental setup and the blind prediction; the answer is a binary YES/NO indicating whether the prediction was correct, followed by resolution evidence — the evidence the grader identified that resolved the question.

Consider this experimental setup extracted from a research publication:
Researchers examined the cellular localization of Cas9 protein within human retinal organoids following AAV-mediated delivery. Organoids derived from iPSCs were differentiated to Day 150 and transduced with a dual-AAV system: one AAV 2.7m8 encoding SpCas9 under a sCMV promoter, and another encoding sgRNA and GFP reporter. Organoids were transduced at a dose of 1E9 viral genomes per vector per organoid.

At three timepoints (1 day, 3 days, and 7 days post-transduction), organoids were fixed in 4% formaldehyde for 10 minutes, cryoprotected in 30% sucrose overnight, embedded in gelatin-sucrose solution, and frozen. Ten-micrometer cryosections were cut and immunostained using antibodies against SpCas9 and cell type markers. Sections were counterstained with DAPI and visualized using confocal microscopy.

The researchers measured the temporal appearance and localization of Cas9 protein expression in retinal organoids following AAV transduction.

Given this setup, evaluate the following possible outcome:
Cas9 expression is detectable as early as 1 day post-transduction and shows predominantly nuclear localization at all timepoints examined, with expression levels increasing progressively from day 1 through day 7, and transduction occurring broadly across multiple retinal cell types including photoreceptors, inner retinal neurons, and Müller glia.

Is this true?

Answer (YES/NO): NO